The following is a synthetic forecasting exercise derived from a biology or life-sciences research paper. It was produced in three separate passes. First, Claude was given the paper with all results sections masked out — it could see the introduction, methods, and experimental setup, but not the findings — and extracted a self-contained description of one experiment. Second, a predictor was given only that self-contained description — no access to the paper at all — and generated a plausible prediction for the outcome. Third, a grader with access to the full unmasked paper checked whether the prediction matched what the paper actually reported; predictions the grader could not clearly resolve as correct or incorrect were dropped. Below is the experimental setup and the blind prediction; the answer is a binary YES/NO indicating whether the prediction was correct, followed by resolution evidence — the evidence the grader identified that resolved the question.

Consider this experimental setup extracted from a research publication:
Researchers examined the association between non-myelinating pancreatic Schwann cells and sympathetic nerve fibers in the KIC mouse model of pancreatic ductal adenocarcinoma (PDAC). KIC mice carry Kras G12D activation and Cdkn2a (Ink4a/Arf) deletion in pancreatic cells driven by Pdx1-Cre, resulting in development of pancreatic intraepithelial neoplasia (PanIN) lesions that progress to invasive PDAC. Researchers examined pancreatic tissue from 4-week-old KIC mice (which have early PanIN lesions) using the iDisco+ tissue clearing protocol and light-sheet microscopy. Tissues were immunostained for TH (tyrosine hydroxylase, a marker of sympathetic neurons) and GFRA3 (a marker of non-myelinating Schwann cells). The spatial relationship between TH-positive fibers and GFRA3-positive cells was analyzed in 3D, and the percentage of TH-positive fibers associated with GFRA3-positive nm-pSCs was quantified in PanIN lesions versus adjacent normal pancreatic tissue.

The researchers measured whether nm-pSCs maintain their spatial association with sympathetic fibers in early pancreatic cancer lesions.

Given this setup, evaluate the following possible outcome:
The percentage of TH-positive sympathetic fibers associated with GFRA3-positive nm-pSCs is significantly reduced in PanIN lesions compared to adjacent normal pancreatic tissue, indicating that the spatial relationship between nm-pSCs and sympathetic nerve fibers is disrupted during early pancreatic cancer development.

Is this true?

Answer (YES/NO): NO